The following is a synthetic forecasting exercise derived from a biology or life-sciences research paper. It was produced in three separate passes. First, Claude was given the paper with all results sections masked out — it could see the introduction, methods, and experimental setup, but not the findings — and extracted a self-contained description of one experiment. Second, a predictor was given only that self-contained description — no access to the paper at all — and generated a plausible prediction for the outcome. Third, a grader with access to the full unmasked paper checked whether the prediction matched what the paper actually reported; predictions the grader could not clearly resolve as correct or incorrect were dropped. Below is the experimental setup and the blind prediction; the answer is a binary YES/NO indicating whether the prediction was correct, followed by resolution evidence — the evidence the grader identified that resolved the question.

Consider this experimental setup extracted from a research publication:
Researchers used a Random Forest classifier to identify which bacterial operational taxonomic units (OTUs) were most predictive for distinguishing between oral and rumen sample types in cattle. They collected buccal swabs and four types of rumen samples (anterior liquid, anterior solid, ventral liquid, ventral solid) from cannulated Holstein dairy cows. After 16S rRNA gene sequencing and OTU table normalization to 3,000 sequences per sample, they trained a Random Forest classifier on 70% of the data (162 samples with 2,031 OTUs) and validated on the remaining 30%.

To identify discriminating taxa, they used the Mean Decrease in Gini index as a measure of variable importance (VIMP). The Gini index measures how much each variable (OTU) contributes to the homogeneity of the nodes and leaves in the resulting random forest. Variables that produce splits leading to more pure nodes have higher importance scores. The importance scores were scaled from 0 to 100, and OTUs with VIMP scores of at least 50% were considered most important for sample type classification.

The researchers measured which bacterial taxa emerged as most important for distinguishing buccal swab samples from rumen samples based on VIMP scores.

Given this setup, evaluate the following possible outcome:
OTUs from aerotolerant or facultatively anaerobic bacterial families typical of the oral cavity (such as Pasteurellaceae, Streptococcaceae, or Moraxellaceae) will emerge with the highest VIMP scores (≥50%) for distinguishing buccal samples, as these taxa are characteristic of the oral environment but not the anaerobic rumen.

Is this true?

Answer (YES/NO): NO